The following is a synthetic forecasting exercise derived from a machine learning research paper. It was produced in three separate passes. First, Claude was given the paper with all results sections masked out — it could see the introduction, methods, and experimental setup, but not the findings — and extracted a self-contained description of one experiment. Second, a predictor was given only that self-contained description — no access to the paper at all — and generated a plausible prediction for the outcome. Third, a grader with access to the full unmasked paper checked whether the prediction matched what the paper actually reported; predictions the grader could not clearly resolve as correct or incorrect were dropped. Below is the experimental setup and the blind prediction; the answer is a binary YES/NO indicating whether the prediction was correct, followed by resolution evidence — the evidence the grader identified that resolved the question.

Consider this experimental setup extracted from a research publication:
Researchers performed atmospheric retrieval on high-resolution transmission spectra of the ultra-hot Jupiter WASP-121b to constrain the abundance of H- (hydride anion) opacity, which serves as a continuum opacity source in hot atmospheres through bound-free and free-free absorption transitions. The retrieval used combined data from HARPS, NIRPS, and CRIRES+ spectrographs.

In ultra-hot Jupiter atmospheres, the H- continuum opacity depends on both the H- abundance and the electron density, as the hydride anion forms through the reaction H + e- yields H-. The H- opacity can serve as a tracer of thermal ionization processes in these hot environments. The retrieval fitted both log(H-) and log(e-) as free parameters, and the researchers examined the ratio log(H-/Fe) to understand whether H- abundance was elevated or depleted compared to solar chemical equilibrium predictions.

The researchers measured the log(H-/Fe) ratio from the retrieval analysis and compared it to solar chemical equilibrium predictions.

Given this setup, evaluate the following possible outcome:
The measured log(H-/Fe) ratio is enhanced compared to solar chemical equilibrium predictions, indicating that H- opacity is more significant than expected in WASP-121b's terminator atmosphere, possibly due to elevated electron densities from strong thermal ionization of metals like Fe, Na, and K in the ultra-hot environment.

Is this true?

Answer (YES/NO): NO